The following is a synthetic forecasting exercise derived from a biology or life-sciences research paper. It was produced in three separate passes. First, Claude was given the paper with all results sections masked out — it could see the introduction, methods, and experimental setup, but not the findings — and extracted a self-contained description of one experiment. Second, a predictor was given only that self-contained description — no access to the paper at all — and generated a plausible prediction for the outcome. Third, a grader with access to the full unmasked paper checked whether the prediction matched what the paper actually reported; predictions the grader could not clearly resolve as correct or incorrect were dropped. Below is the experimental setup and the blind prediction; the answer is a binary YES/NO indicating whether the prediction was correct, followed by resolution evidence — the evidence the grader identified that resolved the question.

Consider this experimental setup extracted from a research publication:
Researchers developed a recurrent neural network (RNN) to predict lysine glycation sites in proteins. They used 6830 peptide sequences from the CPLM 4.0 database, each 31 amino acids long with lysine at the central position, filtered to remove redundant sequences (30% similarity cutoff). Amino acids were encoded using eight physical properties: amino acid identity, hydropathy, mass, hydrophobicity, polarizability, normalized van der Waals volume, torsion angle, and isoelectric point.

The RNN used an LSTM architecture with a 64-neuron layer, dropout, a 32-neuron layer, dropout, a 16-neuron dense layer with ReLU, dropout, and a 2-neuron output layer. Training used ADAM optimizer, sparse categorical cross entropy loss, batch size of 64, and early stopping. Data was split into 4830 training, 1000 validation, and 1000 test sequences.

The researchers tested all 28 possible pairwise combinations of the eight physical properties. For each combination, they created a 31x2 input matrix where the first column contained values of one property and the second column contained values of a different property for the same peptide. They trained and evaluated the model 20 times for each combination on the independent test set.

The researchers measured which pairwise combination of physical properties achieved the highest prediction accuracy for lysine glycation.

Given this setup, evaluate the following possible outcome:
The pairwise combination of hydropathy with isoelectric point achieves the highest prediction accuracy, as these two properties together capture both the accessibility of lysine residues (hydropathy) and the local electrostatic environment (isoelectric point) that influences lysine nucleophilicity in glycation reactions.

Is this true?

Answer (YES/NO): NO